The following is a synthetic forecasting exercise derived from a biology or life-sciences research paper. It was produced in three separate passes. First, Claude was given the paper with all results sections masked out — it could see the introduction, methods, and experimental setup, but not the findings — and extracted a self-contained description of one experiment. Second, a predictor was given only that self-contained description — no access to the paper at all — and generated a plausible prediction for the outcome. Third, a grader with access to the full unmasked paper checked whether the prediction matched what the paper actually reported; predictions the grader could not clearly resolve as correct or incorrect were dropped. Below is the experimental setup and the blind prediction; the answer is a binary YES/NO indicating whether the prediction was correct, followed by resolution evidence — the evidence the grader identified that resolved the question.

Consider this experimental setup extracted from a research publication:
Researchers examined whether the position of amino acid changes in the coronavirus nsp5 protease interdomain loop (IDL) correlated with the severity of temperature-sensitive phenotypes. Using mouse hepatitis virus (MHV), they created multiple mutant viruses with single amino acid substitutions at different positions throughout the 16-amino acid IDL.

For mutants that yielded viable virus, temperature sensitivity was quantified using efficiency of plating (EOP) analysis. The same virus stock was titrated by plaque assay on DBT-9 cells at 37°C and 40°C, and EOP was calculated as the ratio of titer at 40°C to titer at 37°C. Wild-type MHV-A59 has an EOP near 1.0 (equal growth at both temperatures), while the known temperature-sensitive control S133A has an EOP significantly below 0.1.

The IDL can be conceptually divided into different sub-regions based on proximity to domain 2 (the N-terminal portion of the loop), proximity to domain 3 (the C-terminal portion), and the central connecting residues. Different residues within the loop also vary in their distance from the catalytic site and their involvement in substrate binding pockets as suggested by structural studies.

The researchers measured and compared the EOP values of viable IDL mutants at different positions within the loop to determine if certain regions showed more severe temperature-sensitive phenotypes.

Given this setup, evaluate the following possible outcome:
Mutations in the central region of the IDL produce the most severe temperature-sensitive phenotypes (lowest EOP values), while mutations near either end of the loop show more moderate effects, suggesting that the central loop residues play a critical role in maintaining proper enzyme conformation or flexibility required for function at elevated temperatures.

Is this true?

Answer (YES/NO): NO